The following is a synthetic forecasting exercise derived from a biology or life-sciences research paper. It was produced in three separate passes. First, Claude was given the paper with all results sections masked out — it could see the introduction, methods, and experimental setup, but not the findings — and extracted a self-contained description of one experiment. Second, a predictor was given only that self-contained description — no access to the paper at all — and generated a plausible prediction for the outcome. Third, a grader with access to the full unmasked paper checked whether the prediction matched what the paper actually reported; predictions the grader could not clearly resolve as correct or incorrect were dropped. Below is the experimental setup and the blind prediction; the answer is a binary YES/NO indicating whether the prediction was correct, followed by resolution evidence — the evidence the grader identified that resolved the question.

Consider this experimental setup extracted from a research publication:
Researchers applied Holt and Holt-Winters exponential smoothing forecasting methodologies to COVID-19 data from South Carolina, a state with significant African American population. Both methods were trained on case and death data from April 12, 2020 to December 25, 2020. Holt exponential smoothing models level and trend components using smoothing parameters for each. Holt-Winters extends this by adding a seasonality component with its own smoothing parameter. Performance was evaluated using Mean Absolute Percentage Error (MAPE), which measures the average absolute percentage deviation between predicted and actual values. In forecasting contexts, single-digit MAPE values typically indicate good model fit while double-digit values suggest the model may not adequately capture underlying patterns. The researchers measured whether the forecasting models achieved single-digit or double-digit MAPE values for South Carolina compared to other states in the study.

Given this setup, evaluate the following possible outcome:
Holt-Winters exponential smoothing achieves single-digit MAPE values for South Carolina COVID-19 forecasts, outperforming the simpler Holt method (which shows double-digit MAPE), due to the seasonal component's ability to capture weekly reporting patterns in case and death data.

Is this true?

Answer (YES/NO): NO